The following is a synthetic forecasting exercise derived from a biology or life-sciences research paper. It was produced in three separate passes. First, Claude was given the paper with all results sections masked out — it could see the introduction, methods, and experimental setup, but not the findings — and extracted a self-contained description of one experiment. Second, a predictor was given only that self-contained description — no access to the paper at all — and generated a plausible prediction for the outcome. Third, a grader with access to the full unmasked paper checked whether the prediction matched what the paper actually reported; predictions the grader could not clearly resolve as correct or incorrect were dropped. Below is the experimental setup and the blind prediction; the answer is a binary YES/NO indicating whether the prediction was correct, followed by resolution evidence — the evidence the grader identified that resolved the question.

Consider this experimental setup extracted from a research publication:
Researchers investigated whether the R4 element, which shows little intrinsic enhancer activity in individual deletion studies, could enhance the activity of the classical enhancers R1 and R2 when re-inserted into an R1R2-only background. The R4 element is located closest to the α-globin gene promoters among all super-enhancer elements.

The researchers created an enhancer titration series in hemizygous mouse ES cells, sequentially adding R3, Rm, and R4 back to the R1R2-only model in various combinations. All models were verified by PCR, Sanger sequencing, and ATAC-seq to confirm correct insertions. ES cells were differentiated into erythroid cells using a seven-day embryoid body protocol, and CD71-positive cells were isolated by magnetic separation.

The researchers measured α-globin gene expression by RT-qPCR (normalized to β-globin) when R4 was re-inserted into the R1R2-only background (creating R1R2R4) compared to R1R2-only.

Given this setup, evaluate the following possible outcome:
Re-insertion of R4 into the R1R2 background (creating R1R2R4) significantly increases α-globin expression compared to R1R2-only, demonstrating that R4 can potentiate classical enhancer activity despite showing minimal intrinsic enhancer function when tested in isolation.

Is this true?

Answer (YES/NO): YES